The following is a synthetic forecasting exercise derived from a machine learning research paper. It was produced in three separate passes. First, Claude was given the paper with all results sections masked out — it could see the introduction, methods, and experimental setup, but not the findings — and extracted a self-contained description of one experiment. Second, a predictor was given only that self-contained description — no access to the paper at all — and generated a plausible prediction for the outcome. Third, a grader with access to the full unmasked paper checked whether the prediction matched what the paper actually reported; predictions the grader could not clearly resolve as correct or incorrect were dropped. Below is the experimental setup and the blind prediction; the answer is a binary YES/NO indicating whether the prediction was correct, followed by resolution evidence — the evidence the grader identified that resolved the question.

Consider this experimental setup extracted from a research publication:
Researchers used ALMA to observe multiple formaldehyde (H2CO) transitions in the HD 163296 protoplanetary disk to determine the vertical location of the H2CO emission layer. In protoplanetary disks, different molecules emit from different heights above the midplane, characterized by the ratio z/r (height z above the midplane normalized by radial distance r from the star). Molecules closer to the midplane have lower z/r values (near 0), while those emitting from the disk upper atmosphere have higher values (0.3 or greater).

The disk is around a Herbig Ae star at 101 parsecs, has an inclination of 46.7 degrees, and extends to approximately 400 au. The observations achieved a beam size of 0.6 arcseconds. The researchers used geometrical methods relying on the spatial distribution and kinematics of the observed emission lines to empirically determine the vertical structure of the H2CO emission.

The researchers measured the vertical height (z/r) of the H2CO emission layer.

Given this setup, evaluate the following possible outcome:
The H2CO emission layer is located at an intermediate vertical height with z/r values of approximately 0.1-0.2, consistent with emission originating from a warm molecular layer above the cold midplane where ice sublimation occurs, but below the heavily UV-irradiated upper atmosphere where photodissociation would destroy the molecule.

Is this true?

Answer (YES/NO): NO